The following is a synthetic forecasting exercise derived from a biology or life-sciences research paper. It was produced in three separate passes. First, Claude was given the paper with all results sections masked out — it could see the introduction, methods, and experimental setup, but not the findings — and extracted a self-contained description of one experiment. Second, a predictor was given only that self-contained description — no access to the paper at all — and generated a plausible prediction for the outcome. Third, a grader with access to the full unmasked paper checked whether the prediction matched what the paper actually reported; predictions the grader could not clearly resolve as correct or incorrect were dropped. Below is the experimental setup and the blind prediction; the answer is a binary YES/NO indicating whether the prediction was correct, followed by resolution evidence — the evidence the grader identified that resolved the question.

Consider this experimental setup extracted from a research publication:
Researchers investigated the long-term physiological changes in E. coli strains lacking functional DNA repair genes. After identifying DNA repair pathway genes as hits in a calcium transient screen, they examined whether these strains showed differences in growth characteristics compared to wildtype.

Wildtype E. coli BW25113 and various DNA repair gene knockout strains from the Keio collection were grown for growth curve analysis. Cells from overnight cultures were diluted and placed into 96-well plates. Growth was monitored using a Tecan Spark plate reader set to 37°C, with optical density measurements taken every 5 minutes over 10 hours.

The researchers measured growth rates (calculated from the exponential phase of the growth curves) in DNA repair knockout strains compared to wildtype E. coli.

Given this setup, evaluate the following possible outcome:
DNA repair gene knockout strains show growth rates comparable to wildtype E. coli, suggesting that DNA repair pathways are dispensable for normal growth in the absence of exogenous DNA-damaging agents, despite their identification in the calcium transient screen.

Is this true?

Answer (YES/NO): NO